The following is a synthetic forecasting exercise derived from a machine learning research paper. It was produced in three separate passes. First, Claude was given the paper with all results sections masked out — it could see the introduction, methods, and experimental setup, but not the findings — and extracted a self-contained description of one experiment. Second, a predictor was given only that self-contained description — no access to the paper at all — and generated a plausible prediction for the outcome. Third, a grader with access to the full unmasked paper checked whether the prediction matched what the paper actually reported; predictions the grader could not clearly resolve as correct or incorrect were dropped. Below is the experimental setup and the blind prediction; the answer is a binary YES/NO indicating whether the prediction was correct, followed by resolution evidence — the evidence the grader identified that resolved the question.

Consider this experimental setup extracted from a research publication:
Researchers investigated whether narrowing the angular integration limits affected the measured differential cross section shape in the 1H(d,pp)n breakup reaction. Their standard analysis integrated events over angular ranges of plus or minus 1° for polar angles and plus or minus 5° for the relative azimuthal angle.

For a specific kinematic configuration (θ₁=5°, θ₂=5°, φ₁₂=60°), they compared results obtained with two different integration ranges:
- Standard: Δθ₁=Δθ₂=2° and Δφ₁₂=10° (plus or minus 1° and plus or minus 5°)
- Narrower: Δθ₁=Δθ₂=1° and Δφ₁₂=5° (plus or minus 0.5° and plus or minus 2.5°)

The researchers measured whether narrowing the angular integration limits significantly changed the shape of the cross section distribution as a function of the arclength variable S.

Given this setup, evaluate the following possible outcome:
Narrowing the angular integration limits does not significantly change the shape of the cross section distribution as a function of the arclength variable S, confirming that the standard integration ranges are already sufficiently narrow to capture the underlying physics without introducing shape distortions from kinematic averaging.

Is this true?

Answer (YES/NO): YES